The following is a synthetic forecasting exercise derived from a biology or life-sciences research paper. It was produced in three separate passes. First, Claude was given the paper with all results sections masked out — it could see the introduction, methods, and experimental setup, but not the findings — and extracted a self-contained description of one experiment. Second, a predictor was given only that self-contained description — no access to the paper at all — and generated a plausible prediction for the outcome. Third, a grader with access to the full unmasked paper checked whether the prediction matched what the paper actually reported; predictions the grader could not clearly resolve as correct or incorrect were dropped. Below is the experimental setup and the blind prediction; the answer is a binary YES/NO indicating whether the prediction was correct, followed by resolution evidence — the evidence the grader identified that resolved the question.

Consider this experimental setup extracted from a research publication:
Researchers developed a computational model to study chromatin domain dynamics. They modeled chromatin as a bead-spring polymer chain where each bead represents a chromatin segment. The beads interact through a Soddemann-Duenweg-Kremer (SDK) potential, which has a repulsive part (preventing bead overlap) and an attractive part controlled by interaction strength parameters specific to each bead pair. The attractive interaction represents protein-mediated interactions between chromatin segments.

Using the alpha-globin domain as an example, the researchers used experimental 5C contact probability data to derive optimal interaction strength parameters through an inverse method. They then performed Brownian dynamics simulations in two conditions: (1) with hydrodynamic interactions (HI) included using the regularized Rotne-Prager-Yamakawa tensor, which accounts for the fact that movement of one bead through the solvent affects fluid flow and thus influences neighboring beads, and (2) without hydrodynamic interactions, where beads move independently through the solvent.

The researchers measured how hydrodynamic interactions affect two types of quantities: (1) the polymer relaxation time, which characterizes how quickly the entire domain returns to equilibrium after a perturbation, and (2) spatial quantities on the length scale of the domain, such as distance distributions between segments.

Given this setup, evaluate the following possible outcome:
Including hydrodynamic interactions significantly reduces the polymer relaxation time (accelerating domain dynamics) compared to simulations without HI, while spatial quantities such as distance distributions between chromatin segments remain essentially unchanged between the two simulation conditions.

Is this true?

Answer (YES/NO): YES